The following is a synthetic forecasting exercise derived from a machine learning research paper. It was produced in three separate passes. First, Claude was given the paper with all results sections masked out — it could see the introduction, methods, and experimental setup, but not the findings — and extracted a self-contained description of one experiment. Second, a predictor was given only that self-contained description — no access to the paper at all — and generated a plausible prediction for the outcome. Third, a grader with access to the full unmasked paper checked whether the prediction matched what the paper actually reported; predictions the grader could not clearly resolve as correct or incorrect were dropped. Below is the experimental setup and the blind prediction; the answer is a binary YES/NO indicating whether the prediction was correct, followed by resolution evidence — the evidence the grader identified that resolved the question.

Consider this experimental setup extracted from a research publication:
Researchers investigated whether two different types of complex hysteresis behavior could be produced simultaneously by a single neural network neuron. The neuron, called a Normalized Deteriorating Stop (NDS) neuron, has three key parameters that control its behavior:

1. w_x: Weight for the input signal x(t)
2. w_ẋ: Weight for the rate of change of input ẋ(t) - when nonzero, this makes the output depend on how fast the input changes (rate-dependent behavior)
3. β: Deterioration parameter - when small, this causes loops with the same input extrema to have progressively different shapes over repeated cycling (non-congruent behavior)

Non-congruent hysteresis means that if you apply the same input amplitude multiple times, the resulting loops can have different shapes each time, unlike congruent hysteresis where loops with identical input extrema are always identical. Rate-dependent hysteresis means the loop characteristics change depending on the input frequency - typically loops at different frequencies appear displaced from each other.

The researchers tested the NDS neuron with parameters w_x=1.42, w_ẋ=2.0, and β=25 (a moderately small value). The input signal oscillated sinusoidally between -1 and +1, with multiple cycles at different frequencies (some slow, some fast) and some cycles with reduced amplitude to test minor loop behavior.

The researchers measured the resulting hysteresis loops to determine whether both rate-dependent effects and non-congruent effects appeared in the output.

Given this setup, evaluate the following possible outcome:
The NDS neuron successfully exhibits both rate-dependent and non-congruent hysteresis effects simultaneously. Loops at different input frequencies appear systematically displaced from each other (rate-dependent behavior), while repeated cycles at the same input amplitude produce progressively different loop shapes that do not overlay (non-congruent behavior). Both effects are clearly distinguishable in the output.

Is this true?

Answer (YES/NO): YES